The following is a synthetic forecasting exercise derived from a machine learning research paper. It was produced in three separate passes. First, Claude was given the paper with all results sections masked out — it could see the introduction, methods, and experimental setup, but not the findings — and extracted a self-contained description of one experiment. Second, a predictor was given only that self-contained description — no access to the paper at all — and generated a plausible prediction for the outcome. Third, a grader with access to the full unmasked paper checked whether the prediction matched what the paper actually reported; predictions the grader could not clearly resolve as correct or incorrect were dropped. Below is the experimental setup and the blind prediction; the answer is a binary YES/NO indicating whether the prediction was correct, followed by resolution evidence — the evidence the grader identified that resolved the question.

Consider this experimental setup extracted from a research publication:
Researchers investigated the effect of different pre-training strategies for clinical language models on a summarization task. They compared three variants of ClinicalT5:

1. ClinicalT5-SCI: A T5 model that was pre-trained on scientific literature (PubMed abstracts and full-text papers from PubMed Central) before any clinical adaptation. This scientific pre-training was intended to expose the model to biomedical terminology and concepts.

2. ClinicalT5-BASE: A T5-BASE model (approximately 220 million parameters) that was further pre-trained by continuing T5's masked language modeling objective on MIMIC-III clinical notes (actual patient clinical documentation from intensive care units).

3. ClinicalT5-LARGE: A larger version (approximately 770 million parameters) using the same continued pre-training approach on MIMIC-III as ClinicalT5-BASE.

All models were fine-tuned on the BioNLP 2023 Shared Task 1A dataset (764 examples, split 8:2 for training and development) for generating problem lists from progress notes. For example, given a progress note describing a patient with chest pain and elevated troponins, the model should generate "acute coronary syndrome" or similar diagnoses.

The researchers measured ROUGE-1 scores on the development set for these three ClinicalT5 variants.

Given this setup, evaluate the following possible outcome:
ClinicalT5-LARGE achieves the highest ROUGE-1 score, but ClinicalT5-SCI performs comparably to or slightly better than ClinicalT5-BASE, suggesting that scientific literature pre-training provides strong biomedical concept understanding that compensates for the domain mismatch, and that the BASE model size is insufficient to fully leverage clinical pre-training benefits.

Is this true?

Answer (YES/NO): NO